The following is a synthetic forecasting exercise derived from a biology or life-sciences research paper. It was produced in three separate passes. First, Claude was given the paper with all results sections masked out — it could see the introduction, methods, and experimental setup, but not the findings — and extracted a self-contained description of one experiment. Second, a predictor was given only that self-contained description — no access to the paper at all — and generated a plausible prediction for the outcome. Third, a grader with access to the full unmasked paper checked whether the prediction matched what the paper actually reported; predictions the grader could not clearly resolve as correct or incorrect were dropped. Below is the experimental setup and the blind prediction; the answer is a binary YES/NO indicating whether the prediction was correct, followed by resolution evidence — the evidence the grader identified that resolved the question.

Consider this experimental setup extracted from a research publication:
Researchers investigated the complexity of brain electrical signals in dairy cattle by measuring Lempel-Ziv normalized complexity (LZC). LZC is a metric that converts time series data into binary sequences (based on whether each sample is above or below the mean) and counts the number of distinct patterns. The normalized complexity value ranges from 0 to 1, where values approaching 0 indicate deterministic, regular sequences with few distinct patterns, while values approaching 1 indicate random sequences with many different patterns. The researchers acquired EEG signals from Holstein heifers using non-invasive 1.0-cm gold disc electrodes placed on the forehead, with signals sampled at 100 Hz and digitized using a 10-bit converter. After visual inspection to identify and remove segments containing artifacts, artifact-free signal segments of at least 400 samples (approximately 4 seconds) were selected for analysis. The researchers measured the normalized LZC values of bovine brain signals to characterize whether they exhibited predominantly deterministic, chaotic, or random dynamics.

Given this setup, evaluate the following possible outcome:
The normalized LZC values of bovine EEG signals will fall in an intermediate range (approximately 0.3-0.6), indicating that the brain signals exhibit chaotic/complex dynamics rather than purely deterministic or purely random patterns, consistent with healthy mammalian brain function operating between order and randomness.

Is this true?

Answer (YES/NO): NO